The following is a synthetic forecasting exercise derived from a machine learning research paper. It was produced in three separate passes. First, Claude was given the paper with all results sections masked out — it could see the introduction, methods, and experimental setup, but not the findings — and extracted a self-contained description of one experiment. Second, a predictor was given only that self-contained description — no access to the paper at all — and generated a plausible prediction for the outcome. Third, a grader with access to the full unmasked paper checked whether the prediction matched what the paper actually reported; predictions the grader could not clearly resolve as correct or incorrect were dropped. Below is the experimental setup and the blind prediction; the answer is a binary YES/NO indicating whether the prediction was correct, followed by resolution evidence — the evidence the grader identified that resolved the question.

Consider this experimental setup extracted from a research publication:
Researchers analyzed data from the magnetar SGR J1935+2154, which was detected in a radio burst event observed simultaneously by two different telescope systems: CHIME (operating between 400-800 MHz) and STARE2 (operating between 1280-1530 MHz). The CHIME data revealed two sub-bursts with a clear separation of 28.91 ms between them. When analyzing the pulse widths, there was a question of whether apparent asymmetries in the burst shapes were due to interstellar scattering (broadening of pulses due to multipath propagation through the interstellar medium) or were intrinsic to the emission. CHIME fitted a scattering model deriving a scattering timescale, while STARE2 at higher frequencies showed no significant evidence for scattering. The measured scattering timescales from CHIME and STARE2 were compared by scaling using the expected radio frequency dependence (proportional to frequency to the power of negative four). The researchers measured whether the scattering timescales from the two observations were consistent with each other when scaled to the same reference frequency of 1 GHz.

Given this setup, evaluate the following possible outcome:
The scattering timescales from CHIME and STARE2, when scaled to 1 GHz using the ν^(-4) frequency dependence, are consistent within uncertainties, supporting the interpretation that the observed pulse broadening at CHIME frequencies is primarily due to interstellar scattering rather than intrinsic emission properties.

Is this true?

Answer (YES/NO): NO